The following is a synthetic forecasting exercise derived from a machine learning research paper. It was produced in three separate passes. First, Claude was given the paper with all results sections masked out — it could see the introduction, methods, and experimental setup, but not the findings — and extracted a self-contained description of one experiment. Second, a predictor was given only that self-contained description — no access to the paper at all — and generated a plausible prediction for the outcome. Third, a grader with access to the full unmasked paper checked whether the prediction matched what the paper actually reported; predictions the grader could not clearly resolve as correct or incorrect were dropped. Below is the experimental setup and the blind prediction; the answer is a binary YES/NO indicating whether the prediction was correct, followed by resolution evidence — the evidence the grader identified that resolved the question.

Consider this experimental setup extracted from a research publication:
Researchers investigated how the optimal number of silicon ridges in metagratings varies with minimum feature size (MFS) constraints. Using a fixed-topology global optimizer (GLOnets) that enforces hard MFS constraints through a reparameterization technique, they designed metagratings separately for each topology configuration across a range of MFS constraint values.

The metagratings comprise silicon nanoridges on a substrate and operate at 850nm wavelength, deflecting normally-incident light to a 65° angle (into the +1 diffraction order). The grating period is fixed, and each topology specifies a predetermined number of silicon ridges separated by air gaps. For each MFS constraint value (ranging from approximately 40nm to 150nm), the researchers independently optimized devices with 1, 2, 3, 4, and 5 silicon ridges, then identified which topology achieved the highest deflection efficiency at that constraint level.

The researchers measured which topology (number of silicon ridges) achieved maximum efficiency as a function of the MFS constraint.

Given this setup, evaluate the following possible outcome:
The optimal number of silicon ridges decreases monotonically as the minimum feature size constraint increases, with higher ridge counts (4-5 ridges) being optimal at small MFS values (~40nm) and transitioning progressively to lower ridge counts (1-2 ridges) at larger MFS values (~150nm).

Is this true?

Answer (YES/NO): NO